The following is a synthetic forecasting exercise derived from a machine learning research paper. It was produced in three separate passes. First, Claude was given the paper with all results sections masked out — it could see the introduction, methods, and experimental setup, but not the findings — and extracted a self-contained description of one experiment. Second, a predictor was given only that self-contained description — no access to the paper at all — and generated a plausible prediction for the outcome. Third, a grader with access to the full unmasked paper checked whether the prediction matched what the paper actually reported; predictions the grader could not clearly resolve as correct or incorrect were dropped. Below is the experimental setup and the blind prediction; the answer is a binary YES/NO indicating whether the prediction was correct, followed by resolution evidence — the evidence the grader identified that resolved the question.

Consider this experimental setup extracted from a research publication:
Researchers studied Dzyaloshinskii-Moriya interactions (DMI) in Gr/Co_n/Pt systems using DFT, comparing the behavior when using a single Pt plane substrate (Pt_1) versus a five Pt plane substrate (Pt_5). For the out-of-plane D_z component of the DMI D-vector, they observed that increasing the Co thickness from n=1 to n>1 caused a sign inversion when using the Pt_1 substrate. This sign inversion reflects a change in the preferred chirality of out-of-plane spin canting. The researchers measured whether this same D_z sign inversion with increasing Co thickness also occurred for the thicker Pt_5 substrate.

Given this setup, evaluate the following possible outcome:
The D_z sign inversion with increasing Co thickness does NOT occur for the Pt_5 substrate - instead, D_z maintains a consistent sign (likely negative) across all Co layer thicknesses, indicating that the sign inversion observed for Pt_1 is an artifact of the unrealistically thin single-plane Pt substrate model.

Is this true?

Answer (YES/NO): YES